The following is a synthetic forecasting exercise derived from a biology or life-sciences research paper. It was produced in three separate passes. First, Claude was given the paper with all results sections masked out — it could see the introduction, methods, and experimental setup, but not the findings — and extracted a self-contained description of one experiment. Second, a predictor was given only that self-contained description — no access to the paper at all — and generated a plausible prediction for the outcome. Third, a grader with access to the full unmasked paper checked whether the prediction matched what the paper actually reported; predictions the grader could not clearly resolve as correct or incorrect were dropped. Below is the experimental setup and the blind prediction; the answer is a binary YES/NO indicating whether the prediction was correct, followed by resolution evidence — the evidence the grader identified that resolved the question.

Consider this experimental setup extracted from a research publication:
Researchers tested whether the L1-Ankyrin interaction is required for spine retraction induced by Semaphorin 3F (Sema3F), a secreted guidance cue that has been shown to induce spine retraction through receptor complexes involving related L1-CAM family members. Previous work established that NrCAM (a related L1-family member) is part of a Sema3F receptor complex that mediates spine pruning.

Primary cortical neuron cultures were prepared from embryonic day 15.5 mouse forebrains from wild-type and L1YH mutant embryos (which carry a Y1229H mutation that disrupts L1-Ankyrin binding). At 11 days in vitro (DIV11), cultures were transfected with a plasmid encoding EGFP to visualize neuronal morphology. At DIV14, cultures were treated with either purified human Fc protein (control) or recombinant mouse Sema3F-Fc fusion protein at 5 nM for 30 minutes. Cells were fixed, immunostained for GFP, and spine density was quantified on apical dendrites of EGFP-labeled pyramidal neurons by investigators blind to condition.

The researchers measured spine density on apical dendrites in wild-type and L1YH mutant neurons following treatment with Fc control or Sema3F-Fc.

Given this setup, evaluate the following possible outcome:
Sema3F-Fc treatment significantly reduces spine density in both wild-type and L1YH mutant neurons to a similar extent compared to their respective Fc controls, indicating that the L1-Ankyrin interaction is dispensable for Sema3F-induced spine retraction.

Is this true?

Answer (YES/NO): NO